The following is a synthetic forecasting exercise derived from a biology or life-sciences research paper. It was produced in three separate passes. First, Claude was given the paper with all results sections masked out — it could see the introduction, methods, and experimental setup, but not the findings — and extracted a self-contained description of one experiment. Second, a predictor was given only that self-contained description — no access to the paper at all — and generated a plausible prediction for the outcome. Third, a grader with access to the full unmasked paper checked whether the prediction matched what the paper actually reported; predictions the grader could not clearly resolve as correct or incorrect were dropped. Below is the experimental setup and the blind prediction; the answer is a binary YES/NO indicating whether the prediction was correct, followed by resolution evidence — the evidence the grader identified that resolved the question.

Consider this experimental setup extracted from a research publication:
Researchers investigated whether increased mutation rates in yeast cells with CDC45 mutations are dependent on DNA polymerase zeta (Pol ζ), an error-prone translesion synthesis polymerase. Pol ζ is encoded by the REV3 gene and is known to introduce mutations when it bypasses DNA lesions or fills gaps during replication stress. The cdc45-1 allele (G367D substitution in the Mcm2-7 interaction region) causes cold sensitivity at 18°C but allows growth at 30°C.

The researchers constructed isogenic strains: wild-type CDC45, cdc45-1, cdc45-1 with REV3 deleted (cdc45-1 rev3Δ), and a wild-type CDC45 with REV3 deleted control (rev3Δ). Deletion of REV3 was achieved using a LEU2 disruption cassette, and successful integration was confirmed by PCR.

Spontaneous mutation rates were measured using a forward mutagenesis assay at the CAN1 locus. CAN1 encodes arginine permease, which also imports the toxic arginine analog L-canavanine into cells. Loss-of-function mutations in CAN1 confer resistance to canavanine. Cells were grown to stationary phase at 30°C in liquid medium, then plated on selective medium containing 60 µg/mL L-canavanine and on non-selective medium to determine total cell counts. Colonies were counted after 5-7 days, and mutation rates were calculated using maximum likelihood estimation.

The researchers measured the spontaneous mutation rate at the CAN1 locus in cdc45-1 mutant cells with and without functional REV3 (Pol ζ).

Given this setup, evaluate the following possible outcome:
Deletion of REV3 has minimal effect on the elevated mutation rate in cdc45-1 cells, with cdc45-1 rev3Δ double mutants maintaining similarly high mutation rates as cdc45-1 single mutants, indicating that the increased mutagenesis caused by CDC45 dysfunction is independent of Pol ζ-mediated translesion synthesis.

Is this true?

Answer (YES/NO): NO